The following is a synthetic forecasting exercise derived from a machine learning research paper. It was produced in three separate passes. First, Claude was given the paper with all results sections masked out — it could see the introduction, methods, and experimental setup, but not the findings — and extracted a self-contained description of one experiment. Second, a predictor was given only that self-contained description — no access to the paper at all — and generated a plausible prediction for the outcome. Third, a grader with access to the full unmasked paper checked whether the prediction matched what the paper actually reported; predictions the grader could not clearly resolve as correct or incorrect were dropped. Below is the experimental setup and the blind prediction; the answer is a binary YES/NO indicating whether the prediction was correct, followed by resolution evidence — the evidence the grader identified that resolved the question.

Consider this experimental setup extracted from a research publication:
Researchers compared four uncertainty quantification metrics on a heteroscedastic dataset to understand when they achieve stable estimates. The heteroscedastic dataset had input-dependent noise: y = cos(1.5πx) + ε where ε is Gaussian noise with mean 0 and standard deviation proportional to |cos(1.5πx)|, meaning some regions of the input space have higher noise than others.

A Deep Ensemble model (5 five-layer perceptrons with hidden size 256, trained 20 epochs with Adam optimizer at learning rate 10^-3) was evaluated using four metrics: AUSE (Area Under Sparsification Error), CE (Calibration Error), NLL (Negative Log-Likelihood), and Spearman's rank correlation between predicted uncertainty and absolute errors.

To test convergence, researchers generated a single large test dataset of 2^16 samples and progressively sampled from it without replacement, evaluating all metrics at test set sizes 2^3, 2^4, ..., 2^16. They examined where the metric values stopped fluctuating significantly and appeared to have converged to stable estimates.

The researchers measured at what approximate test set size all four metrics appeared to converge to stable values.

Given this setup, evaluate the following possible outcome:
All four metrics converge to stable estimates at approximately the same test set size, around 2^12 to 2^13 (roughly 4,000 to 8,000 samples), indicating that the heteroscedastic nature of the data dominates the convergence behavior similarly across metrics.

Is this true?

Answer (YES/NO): NO